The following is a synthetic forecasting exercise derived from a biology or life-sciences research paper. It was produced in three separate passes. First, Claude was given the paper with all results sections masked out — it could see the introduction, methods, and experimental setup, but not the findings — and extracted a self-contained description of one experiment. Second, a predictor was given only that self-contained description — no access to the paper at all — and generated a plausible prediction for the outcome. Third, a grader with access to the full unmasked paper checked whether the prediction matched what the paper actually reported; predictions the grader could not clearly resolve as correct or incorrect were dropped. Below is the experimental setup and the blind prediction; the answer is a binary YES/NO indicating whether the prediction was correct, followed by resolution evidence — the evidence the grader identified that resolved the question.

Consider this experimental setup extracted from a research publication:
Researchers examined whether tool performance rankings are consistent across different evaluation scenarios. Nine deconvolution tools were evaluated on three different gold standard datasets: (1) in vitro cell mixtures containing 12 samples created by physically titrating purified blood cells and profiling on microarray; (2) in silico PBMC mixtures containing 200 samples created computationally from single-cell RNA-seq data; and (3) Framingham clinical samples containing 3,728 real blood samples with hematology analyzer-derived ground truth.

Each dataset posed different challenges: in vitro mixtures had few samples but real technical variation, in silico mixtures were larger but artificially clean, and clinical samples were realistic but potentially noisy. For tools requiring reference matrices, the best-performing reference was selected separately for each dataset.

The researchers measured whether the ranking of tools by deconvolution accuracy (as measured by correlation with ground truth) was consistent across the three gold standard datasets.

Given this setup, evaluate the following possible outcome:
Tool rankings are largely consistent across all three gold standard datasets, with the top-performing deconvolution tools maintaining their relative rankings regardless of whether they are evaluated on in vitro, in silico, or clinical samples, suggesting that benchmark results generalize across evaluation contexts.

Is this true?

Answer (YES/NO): NO